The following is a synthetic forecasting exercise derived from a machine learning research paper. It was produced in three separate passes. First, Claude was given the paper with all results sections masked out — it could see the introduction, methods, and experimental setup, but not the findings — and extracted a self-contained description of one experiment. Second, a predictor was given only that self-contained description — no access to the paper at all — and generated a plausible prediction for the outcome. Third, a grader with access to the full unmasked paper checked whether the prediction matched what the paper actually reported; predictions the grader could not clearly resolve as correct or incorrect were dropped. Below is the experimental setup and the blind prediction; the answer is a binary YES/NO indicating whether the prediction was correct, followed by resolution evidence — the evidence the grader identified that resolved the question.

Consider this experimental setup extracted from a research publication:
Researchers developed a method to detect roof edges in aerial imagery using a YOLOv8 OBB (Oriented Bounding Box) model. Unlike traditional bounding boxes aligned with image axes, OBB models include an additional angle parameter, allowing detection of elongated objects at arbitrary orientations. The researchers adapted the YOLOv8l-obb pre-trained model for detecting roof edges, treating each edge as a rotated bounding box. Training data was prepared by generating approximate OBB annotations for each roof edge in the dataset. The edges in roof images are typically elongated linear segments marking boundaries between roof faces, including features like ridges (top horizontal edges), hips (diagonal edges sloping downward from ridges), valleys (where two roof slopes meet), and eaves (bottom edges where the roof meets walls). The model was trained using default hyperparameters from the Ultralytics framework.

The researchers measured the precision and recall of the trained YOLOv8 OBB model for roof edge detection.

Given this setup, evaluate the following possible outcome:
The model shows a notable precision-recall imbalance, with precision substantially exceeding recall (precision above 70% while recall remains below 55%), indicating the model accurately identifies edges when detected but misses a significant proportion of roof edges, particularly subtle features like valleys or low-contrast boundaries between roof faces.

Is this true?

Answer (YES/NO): NO